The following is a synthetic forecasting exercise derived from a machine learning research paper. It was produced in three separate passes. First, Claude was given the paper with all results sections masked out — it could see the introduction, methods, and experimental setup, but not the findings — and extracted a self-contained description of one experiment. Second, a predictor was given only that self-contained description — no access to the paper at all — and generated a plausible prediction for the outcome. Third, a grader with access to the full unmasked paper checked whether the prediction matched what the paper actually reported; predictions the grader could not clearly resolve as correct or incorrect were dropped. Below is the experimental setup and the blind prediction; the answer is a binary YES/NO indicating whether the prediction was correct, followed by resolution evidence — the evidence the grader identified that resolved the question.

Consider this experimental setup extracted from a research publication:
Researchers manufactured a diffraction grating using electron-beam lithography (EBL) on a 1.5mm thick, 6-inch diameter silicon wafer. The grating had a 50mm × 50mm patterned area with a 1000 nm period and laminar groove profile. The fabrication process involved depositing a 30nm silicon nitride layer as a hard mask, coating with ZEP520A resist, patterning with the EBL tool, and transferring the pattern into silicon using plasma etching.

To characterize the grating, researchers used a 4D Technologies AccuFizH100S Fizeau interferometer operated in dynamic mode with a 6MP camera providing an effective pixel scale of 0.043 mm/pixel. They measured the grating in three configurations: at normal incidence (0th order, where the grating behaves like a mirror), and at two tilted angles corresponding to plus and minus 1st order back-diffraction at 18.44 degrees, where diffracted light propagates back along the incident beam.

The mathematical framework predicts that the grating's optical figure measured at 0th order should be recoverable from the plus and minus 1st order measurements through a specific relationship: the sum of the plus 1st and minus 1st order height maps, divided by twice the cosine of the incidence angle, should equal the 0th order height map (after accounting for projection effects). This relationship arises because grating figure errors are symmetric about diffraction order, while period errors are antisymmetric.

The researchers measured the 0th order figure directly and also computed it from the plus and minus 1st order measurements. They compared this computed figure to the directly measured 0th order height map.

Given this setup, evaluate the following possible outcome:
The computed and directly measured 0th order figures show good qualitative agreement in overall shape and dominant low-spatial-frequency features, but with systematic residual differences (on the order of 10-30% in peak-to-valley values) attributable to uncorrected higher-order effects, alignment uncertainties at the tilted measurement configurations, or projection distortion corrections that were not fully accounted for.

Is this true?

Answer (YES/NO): NO